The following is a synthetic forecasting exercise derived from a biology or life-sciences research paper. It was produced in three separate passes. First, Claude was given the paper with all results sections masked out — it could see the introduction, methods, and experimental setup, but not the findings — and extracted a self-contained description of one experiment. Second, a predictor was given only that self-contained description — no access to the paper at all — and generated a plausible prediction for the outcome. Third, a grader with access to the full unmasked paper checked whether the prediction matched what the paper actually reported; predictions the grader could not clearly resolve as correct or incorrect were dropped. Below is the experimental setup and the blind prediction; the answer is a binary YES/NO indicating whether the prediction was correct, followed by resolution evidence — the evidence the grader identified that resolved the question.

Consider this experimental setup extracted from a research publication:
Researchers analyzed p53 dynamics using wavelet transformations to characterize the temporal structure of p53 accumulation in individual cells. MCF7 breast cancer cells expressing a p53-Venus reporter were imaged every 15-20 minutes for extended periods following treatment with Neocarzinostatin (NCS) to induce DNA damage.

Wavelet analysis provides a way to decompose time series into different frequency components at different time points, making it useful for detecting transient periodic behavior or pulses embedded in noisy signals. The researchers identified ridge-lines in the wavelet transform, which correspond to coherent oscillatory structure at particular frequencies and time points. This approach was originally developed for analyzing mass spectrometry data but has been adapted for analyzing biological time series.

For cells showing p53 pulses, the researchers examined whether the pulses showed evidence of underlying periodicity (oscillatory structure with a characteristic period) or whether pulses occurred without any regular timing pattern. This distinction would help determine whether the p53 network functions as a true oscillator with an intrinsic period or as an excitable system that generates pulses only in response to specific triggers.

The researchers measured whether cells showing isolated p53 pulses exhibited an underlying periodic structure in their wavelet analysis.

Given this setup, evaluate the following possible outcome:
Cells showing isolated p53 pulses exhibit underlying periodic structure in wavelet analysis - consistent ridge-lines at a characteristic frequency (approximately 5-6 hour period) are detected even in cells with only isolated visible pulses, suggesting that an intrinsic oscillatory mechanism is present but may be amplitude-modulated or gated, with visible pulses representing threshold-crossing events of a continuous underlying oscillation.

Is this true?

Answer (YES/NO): NO